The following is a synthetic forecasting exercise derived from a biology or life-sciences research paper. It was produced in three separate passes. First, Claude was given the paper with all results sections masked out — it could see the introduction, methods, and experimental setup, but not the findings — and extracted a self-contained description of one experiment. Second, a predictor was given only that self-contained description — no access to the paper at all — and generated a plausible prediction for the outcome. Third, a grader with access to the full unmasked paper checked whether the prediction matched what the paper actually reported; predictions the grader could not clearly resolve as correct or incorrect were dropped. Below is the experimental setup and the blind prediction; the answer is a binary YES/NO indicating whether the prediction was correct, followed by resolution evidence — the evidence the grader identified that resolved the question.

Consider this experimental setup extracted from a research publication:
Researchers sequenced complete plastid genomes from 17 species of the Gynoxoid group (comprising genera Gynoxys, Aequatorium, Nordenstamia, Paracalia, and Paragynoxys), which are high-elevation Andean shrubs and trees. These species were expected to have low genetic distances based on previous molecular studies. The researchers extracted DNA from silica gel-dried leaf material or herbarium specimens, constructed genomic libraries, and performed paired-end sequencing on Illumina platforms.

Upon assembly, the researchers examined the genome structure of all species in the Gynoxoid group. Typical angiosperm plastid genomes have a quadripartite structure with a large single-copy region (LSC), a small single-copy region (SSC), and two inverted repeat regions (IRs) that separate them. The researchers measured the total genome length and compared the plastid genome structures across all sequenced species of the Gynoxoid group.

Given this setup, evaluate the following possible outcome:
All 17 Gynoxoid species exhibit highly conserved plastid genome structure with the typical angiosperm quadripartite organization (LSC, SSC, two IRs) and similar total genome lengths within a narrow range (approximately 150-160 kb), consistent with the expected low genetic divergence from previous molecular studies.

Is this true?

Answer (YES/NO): NO